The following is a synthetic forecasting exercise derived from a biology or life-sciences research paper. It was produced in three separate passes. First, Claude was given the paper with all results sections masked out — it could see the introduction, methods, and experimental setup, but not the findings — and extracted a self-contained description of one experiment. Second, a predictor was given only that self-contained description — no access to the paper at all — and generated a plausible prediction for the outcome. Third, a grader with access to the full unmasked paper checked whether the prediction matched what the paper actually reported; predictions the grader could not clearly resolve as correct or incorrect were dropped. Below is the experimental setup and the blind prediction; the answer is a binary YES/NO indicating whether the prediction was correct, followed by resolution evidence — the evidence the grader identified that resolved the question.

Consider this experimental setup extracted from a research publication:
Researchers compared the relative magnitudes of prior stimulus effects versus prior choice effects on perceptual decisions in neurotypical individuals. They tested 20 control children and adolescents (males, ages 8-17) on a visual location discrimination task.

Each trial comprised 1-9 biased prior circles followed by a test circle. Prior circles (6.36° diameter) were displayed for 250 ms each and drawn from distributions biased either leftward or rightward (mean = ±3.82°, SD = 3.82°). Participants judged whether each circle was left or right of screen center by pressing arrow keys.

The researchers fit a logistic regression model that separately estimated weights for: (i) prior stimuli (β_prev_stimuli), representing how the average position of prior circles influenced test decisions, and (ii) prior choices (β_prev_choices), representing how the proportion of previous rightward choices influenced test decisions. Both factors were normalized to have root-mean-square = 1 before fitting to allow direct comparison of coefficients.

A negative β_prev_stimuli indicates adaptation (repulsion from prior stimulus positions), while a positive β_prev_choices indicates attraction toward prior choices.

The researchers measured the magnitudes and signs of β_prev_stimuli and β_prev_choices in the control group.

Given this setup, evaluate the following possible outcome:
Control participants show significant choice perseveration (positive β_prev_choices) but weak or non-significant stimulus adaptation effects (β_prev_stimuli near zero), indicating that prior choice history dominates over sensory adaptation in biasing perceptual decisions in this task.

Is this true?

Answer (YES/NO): NO